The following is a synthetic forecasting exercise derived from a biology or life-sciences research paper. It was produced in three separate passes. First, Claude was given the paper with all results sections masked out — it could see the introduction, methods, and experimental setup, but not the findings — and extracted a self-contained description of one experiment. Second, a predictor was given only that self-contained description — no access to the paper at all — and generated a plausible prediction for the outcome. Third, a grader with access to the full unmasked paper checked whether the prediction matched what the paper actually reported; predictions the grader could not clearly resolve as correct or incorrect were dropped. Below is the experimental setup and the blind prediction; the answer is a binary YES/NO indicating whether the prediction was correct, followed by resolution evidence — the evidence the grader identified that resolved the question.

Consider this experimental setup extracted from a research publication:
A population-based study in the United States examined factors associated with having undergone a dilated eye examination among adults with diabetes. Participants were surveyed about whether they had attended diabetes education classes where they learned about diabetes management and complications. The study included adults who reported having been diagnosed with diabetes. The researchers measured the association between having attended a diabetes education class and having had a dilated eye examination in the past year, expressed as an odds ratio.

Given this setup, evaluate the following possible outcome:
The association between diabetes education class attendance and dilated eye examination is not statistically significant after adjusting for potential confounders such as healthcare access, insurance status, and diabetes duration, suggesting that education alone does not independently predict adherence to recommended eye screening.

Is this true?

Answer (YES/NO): NO